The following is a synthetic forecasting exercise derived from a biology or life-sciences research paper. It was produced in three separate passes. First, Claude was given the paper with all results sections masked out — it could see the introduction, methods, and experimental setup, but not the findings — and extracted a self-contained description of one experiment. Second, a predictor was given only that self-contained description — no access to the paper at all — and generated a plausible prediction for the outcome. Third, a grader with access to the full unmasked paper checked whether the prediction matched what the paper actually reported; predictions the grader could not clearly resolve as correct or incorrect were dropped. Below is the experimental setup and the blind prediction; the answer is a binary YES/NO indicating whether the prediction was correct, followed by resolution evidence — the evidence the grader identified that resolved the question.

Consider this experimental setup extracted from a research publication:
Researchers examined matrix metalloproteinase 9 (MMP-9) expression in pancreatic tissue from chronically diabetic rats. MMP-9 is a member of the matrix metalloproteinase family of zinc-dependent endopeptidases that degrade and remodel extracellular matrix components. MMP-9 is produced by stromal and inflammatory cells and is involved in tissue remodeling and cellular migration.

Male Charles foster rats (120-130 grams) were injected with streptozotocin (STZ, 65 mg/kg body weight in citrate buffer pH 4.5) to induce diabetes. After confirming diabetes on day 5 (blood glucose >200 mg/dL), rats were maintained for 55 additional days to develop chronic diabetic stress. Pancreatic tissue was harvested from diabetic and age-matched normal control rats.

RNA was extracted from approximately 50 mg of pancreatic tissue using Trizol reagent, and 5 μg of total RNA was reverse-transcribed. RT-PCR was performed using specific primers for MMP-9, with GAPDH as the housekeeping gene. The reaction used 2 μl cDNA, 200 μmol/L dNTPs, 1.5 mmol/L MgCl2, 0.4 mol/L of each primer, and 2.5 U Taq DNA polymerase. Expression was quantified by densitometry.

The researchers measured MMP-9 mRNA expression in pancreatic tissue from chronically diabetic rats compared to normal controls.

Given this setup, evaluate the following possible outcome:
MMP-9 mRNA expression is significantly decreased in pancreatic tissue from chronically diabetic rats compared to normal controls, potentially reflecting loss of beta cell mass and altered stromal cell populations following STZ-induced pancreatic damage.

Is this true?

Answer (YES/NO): NO